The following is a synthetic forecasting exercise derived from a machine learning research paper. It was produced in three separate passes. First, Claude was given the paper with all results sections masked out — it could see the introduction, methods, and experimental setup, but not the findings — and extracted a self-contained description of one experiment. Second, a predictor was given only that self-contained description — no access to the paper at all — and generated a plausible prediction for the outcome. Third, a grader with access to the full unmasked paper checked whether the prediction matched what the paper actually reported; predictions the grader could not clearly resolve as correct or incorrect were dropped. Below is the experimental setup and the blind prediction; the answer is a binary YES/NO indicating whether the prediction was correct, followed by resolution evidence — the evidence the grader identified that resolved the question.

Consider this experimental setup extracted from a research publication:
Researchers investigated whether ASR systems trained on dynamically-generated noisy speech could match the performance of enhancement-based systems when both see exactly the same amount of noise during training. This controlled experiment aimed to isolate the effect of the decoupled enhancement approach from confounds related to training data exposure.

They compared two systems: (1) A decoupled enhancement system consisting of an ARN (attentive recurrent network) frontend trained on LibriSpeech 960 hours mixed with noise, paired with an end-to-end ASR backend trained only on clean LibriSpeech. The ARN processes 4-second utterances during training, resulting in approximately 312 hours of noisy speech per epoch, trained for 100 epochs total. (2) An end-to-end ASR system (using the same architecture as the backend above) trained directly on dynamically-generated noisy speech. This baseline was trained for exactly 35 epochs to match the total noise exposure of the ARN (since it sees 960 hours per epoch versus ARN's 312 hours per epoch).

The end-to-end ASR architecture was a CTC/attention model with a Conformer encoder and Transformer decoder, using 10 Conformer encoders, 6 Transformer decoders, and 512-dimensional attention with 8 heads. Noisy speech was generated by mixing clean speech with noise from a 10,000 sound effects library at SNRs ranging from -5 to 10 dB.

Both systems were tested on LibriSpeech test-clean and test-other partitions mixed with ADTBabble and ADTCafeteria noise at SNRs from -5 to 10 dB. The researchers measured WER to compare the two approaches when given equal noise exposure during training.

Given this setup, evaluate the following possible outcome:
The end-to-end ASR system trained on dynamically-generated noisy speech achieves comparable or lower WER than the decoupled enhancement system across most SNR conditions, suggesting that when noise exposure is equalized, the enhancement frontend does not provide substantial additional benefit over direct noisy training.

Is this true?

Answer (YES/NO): NO